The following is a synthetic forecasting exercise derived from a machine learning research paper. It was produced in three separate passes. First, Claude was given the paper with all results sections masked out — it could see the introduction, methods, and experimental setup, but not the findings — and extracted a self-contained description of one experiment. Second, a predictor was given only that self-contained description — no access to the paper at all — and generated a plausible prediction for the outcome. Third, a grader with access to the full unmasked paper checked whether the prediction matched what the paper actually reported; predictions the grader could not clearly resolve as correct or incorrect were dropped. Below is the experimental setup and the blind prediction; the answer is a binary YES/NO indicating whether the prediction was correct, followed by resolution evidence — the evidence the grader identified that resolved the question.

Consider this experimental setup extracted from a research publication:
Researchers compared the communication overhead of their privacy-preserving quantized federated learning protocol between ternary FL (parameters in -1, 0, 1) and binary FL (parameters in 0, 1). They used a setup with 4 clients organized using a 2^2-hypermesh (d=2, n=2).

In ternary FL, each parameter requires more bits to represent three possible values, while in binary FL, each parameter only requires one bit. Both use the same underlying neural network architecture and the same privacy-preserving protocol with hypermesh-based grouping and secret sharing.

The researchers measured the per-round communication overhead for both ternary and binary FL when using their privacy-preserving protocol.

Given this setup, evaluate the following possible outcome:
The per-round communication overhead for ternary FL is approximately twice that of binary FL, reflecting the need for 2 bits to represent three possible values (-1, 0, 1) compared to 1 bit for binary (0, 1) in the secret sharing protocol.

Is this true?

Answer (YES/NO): NO